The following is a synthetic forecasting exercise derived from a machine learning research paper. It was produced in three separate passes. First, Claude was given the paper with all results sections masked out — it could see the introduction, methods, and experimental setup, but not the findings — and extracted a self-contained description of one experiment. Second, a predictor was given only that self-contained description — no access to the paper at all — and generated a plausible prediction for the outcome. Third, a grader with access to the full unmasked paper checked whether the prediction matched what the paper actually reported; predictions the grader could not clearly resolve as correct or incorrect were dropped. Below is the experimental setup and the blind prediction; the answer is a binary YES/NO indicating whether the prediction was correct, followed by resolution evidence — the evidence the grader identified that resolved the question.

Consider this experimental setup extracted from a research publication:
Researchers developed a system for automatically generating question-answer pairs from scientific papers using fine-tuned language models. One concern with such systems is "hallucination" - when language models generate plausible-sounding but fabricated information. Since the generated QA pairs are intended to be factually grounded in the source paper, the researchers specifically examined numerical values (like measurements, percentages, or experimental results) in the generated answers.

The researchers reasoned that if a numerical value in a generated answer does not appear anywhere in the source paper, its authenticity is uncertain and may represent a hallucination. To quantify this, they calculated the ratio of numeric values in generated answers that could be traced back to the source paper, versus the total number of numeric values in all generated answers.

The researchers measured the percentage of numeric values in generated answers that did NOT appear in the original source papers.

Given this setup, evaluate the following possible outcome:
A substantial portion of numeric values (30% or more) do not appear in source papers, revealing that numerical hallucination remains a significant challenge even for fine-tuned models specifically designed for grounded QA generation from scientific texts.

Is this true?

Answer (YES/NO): NO